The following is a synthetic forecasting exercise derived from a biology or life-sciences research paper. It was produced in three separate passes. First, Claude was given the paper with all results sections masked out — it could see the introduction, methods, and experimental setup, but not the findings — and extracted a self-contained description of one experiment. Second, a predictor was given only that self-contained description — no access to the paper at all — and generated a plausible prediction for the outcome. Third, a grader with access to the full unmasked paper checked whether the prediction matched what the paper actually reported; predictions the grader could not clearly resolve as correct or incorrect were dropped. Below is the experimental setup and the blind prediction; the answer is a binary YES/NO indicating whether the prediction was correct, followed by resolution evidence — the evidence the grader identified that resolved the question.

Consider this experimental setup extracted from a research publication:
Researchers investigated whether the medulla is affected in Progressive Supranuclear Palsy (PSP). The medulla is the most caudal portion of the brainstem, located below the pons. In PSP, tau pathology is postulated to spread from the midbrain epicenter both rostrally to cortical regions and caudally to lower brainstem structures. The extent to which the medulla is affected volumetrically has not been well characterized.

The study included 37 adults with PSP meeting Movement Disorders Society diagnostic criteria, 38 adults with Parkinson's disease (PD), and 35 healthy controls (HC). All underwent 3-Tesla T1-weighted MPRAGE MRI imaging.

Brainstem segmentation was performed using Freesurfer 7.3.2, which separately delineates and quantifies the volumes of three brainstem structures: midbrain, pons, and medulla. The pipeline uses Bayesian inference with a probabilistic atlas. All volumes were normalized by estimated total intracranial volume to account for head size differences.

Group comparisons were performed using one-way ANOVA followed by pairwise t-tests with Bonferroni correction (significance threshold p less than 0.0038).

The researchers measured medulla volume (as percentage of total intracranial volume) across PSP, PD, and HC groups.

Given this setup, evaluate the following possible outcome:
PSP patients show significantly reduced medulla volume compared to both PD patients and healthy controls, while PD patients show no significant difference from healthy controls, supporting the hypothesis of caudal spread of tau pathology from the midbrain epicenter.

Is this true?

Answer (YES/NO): NO